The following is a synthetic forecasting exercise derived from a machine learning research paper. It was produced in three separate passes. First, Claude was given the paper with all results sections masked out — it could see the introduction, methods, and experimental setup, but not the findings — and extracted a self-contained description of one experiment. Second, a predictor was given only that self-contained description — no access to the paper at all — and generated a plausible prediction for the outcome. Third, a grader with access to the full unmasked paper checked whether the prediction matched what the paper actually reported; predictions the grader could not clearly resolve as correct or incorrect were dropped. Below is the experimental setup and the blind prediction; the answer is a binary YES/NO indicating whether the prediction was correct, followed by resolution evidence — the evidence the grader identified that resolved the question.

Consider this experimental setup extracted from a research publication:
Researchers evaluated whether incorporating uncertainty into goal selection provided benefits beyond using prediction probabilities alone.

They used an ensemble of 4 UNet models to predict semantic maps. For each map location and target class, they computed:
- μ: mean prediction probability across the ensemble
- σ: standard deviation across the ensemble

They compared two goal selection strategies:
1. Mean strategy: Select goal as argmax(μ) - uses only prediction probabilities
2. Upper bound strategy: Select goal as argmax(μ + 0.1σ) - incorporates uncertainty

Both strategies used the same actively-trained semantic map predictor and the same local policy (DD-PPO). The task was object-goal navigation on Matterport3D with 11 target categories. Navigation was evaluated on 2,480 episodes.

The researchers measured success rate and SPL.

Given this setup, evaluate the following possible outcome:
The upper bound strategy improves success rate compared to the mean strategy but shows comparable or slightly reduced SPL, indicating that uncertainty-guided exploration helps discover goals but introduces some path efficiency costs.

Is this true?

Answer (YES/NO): NO